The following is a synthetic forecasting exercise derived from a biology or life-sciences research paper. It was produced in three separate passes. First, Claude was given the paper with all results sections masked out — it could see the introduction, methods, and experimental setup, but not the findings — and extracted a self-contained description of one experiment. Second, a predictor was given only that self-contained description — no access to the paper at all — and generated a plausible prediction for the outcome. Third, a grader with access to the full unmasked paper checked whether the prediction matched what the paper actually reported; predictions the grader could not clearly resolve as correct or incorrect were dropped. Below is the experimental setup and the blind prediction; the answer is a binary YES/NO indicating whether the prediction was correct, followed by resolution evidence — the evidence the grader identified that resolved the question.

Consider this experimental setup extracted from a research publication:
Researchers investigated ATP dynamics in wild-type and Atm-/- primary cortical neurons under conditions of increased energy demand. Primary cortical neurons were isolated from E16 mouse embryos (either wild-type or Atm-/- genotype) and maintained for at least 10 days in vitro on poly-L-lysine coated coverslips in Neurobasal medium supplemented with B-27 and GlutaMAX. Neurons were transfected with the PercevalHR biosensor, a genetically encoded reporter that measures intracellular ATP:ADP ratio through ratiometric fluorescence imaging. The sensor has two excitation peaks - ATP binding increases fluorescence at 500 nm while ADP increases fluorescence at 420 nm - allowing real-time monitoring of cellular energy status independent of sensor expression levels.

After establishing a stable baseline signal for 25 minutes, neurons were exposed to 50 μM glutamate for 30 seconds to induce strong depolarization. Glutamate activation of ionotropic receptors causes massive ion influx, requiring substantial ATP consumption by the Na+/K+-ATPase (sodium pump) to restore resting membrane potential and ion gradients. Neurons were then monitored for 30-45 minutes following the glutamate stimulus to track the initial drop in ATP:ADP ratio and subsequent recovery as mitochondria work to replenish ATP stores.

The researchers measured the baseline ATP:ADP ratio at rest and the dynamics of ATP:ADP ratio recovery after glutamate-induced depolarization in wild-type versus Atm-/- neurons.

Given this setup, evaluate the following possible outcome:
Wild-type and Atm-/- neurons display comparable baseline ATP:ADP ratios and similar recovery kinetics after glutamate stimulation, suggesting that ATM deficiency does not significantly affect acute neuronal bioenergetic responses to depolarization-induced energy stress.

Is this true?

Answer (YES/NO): NO